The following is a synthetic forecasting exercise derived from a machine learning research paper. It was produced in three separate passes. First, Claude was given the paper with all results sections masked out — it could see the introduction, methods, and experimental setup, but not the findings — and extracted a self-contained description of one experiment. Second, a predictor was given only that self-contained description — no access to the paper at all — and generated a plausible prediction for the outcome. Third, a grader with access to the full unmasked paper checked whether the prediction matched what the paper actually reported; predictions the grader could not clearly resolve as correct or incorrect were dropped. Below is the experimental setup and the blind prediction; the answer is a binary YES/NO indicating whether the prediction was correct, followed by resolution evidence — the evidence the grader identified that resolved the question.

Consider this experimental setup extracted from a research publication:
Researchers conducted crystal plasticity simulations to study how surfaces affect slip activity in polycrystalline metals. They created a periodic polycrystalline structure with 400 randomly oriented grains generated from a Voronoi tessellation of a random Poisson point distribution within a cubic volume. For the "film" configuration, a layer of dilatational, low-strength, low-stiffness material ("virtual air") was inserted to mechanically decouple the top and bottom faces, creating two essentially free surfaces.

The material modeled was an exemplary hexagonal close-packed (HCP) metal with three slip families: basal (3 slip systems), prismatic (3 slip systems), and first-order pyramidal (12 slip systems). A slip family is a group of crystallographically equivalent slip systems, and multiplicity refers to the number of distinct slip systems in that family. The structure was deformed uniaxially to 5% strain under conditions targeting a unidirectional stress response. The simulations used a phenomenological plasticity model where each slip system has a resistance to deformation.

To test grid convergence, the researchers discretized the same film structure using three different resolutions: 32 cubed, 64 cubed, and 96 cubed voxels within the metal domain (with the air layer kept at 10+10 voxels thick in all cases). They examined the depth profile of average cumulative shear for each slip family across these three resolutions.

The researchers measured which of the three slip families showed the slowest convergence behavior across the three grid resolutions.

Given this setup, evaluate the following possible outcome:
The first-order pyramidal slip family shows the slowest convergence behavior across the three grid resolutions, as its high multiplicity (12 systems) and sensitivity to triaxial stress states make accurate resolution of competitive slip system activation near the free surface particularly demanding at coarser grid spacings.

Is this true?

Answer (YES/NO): YES